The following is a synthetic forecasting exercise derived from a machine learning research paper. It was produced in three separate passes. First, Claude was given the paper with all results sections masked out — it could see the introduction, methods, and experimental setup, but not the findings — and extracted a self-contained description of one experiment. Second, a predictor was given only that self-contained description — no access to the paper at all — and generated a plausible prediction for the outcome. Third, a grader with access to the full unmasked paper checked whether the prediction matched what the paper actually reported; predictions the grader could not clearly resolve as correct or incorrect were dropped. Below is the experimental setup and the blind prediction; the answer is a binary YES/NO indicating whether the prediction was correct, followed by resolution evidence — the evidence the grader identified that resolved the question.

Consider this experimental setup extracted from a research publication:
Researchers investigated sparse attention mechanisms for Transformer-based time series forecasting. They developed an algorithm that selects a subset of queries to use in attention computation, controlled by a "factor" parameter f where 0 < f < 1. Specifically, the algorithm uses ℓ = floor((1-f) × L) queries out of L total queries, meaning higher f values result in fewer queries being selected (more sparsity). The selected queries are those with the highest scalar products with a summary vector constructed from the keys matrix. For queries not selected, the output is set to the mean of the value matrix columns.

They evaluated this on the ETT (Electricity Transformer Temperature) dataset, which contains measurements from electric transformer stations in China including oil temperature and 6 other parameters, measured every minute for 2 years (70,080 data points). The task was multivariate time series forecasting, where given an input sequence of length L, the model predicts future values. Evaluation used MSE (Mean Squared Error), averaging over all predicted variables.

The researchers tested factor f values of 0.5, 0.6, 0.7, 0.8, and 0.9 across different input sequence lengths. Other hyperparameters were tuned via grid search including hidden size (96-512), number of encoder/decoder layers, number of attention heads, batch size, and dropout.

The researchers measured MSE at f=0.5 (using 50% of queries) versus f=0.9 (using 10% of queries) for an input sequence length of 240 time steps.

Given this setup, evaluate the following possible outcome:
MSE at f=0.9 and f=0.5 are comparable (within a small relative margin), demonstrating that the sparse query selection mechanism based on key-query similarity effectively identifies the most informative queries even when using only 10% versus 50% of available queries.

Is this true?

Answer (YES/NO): NO